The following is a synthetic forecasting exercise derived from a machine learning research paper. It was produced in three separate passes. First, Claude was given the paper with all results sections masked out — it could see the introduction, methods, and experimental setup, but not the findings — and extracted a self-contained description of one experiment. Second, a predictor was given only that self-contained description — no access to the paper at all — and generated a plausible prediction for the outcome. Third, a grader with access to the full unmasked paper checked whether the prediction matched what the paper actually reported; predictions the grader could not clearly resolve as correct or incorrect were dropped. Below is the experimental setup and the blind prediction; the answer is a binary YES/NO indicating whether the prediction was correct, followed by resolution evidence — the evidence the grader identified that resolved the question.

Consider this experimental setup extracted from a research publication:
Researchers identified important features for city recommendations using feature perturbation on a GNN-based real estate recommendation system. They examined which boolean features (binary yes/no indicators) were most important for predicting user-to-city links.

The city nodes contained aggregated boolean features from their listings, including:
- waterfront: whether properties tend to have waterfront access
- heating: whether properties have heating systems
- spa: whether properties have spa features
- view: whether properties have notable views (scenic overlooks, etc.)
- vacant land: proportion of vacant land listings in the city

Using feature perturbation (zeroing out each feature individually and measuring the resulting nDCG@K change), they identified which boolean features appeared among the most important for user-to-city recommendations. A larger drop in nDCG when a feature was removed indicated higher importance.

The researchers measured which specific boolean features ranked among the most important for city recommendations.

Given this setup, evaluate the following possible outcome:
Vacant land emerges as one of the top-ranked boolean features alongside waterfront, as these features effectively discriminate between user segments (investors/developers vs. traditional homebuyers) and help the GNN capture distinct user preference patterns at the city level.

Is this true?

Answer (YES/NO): NO